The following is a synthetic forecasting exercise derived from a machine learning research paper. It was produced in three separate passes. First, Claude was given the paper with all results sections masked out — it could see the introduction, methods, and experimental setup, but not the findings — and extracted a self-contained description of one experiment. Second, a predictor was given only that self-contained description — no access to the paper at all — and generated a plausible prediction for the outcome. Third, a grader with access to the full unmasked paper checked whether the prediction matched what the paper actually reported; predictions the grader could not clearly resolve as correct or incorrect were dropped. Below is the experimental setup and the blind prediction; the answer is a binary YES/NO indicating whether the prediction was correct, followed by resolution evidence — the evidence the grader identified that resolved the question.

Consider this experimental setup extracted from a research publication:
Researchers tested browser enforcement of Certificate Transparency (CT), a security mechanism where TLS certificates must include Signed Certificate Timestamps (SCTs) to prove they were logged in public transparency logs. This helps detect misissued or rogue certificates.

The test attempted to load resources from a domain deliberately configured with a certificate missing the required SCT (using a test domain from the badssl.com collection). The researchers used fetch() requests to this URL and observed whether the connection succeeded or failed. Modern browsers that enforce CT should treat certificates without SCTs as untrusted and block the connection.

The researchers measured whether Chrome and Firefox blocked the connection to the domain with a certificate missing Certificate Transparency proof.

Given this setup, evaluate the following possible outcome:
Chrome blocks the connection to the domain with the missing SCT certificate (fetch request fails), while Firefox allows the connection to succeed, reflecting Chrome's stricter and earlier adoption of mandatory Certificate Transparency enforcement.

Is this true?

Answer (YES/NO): NO